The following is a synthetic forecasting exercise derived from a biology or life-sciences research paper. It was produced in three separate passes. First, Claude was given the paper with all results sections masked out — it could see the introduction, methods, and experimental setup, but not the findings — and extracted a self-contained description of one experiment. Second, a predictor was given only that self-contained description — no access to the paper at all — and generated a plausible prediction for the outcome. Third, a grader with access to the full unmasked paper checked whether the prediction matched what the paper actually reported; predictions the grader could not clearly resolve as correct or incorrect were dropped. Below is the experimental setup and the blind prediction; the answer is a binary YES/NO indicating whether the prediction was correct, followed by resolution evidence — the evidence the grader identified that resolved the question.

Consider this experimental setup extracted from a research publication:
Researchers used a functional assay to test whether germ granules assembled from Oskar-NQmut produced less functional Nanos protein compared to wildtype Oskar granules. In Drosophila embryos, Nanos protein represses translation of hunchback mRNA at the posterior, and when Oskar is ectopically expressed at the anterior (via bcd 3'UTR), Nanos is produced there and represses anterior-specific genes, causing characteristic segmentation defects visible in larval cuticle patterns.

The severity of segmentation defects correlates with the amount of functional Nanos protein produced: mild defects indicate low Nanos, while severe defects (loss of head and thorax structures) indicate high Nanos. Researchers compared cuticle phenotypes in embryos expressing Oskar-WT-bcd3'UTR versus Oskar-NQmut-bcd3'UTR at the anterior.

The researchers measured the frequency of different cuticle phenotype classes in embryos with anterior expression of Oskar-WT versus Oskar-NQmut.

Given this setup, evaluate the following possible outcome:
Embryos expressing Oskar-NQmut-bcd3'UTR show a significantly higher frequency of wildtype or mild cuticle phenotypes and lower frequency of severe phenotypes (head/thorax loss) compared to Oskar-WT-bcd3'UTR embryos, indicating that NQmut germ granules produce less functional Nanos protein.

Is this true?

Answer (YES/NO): YES